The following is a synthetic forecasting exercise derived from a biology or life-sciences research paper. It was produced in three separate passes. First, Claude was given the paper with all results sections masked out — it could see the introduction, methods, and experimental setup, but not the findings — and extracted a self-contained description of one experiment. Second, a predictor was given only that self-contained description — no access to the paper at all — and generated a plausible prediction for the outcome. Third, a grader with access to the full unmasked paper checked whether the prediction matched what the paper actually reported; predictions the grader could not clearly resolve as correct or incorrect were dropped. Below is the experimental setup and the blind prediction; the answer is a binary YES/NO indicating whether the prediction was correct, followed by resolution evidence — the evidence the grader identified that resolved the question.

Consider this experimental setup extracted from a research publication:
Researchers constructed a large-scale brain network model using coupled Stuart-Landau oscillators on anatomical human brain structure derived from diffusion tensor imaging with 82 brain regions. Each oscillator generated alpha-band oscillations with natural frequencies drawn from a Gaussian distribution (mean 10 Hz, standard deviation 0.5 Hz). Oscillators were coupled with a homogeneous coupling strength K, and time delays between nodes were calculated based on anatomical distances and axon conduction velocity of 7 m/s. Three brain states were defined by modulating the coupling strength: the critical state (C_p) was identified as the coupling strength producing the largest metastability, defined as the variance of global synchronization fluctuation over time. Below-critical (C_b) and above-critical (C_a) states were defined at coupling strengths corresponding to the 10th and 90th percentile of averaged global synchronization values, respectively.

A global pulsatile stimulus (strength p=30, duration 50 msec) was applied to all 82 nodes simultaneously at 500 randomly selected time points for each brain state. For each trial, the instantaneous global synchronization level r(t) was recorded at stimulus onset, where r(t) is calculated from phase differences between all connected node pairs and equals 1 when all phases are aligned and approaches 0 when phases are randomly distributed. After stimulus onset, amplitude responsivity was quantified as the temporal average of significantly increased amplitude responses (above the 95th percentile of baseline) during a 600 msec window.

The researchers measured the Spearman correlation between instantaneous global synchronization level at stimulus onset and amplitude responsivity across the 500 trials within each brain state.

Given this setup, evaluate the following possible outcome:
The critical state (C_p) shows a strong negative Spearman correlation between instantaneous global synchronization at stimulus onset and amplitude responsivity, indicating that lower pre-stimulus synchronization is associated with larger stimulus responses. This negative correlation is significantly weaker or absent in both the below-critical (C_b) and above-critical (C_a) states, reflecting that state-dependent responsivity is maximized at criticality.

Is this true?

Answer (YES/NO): YES